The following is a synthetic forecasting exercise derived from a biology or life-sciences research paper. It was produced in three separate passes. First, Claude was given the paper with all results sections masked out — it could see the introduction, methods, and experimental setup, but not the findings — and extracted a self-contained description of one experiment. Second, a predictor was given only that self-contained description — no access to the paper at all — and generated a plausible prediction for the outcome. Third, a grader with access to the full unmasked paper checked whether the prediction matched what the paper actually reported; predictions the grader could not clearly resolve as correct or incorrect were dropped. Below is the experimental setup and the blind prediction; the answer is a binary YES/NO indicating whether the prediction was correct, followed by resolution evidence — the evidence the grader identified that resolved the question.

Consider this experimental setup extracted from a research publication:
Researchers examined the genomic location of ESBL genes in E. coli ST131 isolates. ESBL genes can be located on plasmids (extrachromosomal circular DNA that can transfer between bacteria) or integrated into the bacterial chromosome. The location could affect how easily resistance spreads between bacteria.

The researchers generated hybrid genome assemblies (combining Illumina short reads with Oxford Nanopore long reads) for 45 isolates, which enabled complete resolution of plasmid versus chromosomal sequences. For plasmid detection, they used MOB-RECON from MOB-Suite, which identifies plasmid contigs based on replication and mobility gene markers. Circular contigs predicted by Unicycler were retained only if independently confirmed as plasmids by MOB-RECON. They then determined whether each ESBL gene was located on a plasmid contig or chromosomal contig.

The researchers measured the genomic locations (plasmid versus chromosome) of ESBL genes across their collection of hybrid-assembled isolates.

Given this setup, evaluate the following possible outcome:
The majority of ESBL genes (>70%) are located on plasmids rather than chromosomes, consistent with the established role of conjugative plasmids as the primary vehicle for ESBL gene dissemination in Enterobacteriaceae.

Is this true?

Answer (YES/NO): NO